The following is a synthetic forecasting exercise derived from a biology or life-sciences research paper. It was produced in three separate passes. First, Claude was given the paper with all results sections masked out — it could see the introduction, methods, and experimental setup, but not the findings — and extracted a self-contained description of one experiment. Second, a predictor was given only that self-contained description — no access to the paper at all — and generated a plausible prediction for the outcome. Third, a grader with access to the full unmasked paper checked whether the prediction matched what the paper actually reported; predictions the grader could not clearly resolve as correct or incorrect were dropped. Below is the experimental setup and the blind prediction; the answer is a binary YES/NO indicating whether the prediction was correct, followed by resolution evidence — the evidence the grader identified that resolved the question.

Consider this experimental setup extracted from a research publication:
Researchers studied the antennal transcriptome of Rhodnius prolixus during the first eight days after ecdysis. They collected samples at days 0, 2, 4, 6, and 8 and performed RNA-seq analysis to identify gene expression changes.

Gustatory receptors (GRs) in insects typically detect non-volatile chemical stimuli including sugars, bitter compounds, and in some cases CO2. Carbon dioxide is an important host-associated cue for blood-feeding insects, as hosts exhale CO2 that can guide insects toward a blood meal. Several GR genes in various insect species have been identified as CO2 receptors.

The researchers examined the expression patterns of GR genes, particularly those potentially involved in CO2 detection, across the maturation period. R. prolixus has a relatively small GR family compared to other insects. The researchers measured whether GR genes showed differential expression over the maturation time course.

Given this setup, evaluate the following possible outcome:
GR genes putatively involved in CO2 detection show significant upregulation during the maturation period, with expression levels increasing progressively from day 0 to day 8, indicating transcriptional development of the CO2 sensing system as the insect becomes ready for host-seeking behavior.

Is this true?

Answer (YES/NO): NO